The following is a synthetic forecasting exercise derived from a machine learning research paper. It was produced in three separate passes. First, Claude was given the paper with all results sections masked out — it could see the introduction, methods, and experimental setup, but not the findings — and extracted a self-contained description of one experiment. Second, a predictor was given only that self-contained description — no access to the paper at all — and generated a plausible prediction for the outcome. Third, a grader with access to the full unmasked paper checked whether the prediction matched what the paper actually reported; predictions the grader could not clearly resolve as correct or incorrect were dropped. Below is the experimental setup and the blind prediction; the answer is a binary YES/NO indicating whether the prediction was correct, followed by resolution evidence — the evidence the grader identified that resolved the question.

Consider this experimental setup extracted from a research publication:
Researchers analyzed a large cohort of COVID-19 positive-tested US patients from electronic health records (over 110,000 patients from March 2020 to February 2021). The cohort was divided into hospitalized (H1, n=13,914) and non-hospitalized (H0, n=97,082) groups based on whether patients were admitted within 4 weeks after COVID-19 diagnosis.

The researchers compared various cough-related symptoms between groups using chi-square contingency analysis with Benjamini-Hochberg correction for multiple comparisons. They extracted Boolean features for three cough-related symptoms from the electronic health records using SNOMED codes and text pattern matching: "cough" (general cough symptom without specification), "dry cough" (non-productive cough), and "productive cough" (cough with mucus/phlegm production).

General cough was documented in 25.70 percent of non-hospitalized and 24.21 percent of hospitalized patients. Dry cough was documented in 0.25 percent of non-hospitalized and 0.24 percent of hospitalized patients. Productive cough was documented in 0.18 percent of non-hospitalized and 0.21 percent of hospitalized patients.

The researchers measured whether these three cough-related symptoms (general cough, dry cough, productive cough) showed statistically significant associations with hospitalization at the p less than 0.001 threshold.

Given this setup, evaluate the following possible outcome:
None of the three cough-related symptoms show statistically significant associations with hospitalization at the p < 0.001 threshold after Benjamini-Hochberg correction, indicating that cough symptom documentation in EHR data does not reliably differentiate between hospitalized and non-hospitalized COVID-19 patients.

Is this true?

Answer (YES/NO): NO